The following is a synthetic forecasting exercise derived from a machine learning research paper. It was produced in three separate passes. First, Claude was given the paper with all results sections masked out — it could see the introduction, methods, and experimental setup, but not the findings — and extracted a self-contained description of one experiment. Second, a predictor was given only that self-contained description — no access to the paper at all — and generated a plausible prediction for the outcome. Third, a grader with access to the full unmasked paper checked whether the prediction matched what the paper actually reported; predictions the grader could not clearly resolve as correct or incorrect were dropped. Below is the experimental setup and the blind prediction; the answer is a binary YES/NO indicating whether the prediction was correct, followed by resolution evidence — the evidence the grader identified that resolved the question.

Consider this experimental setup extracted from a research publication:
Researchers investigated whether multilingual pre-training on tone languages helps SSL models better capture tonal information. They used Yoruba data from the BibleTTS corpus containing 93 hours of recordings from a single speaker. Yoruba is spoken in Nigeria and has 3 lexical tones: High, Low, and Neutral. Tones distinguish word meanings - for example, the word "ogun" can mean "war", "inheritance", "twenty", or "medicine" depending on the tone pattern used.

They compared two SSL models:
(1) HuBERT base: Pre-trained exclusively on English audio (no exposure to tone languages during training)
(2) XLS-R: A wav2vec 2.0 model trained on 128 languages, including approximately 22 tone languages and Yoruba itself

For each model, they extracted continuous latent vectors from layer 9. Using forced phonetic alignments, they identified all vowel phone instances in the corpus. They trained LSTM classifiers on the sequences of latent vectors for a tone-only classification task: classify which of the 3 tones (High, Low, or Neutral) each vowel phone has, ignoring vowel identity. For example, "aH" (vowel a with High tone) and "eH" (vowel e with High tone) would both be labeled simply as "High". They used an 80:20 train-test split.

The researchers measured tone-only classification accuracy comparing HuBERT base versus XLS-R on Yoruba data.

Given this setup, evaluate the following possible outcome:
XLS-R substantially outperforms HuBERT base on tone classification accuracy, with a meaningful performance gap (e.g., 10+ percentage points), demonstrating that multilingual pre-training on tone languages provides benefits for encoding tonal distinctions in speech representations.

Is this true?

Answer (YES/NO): NO